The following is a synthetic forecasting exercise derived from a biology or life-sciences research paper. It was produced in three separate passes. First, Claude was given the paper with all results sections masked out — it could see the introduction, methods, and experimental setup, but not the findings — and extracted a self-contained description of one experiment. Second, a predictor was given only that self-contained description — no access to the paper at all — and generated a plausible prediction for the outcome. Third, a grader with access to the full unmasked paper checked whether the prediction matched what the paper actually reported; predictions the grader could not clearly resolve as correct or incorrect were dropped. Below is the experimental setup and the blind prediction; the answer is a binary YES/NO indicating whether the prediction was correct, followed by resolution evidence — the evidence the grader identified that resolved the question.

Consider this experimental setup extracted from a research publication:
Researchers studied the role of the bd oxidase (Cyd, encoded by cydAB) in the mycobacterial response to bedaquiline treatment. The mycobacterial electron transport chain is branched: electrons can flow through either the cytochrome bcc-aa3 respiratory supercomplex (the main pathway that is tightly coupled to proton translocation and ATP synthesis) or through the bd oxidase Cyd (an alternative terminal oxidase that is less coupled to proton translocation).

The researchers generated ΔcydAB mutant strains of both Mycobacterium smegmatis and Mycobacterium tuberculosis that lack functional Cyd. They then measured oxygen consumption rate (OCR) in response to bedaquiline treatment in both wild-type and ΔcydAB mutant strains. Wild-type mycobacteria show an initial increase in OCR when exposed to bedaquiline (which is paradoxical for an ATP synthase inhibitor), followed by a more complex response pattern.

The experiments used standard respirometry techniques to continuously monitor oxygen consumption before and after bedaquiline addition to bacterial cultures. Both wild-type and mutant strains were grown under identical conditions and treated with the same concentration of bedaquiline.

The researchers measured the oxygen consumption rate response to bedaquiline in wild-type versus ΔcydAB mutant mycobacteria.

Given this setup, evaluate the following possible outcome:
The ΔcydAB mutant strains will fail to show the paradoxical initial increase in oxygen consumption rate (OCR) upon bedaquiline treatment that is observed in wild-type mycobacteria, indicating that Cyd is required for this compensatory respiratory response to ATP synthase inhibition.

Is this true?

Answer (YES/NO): NO